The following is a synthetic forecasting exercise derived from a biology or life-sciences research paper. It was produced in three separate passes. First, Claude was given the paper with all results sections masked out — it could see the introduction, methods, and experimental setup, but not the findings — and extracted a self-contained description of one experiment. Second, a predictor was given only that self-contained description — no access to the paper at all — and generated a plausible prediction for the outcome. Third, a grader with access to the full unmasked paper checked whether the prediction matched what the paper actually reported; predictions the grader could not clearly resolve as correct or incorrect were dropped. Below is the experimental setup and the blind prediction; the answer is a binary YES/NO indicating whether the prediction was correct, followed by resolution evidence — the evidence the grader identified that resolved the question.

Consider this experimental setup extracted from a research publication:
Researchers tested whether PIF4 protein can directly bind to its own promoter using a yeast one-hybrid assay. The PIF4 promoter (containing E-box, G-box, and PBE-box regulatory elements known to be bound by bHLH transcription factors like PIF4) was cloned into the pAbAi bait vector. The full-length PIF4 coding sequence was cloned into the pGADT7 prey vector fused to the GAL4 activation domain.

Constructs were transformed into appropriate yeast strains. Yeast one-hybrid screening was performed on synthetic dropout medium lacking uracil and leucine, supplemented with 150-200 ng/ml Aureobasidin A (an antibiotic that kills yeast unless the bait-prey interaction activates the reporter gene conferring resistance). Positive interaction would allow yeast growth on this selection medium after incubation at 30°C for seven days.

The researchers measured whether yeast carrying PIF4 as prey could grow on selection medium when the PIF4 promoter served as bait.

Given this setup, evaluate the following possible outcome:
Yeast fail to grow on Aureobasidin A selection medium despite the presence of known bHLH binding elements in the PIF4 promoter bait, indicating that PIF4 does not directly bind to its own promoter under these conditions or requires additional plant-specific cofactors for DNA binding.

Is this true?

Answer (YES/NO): NO